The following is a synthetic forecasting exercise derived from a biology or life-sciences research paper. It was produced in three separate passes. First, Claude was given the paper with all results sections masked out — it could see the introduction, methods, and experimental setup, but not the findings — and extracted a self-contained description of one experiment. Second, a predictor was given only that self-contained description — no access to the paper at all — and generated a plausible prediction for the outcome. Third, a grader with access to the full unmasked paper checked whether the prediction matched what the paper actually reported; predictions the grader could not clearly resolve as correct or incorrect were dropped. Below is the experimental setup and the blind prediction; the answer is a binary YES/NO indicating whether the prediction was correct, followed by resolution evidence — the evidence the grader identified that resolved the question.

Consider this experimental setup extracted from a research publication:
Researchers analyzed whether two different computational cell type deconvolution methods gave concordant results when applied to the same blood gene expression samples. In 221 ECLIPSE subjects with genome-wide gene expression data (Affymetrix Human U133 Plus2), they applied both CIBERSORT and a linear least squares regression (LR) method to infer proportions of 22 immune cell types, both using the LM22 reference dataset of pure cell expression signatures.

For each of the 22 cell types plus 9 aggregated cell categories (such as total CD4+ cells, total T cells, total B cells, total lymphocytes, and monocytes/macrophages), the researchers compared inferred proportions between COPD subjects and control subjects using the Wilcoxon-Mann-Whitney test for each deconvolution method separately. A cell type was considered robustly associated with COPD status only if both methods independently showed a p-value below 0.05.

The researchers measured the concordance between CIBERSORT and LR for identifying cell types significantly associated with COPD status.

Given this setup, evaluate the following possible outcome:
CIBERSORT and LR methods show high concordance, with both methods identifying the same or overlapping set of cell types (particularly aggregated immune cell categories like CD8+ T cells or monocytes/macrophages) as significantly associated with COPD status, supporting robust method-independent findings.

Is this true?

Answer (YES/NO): NO